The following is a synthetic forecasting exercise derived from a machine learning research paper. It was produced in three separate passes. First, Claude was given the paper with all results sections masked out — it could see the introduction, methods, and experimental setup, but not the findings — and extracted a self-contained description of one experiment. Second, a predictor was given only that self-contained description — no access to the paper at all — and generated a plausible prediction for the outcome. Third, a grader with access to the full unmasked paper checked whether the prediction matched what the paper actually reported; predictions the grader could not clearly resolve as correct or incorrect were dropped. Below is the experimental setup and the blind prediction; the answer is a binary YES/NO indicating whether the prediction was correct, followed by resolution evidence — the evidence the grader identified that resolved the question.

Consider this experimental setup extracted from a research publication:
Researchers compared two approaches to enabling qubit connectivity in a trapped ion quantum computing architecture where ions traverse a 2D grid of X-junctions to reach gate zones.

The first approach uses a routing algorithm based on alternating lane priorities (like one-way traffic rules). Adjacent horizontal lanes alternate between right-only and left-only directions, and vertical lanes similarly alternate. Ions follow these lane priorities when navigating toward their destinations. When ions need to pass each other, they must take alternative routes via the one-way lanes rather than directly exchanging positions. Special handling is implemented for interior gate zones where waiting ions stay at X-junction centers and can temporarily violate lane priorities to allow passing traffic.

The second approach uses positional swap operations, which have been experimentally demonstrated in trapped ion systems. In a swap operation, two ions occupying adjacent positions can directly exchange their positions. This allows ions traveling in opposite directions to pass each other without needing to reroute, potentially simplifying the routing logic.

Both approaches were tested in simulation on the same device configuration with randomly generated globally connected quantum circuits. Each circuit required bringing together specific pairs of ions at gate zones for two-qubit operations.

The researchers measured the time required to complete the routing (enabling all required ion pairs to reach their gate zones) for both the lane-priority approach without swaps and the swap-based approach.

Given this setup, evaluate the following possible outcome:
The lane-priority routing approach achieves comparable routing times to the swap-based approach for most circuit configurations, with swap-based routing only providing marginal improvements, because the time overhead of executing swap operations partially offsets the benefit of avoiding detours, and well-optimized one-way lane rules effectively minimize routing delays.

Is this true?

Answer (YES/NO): NO